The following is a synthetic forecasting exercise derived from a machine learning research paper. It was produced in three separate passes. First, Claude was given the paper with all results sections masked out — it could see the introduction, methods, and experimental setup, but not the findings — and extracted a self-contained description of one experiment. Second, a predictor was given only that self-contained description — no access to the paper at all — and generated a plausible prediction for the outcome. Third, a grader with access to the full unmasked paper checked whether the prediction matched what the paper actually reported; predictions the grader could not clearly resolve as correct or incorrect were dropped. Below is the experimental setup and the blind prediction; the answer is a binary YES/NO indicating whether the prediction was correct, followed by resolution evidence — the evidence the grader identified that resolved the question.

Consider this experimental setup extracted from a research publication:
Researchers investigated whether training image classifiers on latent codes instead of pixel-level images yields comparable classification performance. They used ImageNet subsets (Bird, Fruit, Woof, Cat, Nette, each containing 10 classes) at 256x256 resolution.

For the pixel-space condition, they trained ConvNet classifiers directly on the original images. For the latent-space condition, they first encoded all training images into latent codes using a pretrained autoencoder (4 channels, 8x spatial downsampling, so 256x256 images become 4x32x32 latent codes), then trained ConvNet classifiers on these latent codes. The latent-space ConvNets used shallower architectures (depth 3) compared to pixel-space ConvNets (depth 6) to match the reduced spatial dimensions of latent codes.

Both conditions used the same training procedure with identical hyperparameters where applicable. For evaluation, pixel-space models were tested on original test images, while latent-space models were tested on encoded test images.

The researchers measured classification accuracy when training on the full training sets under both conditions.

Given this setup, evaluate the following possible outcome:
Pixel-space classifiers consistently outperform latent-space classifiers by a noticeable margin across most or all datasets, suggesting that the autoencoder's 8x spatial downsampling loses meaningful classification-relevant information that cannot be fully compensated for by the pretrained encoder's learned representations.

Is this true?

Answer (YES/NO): NO